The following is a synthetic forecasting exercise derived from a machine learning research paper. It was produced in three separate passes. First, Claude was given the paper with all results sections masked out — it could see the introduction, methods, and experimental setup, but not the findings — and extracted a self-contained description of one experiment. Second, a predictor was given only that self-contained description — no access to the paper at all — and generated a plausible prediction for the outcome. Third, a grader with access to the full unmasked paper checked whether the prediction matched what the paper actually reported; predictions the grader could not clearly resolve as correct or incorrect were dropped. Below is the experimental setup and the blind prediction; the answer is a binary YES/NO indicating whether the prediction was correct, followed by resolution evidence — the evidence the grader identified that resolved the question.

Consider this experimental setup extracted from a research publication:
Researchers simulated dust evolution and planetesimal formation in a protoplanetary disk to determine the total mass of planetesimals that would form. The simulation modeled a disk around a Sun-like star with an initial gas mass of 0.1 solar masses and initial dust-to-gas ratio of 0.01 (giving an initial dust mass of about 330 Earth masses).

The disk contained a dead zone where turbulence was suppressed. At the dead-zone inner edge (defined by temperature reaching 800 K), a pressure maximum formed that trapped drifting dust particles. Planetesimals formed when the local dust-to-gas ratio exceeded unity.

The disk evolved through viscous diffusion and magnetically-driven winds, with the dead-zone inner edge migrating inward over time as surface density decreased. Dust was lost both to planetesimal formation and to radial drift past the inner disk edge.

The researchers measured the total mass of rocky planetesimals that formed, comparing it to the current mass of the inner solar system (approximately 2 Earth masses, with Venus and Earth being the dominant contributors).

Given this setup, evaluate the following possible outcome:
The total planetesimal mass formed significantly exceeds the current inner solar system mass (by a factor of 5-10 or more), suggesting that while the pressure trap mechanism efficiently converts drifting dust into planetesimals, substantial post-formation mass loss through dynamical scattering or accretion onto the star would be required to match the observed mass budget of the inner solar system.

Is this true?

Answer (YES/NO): NO